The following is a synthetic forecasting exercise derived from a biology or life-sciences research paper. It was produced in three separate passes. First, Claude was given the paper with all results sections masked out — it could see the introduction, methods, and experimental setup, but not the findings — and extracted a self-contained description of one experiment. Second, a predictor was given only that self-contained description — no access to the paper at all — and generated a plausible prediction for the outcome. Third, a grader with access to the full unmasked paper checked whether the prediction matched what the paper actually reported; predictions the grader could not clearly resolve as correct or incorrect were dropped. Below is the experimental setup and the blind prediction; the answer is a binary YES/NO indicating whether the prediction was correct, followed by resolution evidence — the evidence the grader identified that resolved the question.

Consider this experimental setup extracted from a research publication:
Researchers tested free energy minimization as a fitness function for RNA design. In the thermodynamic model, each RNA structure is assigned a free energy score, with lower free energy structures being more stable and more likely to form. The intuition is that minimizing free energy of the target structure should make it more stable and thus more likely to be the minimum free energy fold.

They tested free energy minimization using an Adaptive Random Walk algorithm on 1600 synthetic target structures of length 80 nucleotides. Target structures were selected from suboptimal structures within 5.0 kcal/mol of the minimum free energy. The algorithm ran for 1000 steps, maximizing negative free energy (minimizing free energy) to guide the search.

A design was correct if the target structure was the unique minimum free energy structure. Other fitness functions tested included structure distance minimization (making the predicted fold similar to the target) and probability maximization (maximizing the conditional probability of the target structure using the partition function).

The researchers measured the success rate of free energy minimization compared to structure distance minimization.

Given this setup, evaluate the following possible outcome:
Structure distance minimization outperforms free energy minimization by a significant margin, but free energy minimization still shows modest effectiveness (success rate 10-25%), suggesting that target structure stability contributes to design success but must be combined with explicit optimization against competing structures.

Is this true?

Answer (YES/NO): NO